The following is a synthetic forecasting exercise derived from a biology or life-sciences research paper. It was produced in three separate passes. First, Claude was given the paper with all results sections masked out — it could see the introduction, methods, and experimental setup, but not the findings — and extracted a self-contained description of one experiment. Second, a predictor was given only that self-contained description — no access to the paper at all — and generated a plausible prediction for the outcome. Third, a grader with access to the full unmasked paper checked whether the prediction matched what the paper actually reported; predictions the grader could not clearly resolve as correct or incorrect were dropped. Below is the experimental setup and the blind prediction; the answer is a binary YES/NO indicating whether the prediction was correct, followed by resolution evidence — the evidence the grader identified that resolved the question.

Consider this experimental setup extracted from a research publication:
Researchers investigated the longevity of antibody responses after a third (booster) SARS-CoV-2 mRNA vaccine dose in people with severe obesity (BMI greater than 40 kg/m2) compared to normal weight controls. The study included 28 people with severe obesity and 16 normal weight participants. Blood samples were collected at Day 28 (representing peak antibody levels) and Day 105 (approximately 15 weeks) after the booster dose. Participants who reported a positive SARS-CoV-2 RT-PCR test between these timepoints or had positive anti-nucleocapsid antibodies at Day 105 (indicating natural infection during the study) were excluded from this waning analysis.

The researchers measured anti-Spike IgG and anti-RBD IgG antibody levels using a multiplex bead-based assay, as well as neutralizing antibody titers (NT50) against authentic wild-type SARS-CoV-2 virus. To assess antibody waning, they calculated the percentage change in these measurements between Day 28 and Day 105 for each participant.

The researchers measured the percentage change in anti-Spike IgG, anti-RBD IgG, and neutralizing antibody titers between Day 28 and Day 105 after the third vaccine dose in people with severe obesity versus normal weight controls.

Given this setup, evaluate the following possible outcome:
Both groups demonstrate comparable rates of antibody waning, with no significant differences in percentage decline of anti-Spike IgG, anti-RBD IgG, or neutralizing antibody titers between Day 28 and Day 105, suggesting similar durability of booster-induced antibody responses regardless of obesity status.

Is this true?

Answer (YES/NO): NO